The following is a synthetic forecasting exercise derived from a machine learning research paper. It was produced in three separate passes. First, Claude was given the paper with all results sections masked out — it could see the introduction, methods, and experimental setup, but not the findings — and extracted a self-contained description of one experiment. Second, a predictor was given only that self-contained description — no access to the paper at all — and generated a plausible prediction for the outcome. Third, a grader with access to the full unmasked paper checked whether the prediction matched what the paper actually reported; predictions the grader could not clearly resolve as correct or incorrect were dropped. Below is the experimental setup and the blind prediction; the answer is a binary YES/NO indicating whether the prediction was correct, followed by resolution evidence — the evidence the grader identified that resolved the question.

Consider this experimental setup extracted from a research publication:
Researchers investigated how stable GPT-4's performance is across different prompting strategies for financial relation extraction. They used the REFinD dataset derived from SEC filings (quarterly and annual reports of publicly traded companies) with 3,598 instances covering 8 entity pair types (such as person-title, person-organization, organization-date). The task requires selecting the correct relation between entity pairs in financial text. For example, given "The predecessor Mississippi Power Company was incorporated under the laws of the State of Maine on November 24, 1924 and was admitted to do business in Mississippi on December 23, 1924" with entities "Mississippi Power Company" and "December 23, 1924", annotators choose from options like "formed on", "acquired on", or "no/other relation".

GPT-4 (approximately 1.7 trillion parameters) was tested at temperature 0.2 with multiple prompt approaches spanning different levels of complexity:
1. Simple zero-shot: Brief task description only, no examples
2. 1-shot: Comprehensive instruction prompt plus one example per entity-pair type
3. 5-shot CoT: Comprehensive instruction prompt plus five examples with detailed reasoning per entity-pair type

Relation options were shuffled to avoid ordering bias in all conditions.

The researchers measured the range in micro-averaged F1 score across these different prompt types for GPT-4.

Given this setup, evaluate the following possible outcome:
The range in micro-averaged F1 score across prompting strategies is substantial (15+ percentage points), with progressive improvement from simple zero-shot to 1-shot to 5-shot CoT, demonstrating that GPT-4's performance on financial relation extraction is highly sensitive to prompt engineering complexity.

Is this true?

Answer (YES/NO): NO